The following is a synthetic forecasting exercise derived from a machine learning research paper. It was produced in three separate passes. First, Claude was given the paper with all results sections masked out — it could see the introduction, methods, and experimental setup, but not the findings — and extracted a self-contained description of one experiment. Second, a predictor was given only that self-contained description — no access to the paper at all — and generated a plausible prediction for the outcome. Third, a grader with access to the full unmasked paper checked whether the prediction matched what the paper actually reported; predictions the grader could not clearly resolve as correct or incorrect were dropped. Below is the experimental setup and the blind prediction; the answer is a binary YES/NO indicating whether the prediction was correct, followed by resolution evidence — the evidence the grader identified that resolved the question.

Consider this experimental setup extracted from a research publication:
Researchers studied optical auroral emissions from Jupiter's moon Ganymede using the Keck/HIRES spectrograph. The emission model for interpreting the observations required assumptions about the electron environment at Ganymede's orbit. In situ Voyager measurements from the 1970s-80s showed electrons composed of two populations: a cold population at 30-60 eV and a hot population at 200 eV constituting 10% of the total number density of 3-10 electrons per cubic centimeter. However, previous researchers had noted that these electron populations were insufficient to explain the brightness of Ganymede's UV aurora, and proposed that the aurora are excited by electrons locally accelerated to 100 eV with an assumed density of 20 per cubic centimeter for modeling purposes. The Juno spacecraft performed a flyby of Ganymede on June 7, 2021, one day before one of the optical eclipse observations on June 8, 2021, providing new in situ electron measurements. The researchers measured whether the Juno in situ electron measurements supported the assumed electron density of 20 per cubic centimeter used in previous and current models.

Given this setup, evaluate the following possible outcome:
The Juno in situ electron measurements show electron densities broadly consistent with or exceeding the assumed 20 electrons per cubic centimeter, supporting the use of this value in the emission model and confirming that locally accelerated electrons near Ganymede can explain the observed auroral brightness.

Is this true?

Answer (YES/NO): YES